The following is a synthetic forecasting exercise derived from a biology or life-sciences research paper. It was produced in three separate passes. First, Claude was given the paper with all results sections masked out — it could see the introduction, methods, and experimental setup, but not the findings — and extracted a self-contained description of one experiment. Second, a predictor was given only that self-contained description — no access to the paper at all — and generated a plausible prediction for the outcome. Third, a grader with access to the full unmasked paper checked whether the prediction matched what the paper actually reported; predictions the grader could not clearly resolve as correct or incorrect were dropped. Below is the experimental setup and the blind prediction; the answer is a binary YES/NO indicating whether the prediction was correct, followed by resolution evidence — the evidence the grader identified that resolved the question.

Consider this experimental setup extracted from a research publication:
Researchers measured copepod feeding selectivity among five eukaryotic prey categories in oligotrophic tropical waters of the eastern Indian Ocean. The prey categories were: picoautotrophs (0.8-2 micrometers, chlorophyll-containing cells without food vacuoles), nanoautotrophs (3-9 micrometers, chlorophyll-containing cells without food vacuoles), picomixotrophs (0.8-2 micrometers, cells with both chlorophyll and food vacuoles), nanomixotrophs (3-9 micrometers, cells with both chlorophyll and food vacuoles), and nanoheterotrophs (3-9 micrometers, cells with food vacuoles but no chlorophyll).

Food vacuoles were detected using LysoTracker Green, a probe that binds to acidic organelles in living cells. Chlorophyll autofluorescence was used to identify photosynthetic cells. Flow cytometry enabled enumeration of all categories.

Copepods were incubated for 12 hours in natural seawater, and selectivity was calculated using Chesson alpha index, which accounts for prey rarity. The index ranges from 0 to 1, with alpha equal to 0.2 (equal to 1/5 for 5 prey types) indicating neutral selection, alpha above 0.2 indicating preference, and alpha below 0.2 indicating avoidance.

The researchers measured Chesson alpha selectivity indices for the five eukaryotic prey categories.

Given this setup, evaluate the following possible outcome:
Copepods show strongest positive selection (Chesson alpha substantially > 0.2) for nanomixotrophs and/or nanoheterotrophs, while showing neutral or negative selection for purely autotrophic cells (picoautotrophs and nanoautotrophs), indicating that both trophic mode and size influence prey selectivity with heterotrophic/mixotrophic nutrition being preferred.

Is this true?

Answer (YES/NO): NO